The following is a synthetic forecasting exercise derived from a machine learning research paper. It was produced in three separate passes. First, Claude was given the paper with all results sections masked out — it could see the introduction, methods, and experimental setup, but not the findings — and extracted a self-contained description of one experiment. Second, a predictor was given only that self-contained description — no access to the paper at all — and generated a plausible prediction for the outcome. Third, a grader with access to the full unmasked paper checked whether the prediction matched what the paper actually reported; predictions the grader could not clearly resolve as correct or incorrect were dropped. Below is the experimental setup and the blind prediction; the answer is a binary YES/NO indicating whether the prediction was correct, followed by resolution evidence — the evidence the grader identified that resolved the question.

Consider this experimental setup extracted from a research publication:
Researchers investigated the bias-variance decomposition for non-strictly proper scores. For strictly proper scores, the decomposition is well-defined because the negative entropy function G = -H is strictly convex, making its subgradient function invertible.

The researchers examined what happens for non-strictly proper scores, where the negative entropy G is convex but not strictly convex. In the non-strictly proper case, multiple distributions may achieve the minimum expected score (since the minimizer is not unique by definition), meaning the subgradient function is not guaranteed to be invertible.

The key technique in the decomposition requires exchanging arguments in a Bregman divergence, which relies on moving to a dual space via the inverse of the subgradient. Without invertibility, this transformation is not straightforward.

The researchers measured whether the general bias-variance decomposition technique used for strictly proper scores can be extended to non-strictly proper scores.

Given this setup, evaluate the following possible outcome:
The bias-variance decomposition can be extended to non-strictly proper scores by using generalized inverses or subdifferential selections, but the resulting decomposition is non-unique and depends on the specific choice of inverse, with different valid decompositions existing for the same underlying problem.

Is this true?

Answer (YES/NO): NO